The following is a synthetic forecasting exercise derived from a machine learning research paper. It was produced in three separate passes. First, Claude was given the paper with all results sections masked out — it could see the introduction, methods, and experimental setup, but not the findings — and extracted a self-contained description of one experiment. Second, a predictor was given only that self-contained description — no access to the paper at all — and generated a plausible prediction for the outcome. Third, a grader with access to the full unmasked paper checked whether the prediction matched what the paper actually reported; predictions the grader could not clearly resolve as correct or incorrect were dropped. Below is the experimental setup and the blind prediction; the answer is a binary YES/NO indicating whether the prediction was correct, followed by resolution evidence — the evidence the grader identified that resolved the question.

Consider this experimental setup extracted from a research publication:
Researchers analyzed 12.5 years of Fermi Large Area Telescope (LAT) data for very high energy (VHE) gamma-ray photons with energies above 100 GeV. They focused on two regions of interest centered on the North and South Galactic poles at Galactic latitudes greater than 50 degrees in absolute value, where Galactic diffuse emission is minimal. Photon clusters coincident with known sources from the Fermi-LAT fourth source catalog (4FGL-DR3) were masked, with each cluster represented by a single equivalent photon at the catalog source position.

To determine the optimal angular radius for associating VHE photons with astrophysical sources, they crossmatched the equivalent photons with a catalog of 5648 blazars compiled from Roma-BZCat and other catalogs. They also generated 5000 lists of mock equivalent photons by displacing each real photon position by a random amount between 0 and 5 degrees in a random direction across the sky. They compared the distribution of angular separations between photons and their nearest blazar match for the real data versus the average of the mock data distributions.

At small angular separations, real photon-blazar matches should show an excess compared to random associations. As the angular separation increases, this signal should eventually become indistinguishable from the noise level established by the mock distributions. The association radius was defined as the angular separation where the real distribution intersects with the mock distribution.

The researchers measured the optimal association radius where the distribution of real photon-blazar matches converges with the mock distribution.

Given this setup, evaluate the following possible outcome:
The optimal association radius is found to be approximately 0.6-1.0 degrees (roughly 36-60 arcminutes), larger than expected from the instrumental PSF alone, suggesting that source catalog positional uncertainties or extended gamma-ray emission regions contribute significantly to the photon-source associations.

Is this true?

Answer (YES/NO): NO